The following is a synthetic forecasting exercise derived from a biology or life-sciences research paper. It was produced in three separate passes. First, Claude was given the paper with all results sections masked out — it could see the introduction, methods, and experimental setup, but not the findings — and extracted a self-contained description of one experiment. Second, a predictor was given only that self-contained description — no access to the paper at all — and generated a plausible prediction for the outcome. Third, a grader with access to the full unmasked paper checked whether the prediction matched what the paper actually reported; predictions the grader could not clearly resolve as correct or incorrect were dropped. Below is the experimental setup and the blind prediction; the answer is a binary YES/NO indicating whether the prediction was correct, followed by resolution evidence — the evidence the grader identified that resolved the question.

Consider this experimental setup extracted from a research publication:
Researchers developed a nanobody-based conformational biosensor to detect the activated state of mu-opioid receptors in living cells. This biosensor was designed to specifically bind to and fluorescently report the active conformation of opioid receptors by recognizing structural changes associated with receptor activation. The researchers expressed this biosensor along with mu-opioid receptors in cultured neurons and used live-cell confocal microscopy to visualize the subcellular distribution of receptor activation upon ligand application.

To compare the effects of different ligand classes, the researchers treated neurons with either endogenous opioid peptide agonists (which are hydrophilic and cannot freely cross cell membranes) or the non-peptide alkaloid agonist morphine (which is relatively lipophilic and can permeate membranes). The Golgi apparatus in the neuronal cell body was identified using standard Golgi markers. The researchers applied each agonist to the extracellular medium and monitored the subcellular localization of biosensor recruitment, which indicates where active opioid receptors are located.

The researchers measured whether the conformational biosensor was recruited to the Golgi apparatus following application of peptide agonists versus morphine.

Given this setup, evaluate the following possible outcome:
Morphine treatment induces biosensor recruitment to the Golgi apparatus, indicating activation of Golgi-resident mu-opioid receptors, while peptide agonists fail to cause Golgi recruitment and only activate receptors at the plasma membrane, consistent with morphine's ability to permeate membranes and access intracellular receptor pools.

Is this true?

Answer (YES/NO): YES